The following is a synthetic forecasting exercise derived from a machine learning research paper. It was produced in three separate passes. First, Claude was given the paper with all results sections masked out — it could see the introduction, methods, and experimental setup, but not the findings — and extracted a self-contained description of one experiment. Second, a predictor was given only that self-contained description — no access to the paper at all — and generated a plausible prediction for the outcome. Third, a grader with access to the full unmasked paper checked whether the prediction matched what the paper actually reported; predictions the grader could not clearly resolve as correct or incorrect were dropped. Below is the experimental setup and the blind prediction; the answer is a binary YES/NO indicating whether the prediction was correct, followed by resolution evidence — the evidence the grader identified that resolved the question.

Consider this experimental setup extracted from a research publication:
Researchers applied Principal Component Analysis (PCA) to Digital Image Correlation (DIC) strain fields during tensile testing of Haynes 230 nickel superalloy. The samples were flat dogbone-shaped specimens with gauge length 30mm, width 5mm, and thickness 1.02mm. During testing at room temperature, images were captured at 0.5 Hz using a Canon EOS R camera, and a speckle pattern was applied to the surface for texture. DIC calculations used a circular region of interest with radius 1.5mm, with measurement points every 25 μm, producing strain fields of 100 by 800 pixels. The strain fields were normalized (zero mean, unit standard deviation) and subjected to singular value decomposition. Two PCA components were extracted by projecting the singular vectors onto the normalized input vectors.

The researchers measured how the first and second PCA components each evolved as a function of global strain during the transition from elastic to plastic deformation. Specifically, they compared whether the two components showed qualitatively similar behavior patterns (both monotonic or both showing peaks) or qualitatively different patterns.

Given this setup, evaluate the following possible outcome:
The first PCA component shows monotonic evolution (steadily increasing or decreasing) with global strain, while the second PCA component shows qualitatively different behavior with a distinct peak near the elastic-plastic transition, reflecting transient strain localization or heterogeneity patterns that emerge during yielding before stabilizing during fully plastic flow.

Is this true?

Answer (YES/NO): YES